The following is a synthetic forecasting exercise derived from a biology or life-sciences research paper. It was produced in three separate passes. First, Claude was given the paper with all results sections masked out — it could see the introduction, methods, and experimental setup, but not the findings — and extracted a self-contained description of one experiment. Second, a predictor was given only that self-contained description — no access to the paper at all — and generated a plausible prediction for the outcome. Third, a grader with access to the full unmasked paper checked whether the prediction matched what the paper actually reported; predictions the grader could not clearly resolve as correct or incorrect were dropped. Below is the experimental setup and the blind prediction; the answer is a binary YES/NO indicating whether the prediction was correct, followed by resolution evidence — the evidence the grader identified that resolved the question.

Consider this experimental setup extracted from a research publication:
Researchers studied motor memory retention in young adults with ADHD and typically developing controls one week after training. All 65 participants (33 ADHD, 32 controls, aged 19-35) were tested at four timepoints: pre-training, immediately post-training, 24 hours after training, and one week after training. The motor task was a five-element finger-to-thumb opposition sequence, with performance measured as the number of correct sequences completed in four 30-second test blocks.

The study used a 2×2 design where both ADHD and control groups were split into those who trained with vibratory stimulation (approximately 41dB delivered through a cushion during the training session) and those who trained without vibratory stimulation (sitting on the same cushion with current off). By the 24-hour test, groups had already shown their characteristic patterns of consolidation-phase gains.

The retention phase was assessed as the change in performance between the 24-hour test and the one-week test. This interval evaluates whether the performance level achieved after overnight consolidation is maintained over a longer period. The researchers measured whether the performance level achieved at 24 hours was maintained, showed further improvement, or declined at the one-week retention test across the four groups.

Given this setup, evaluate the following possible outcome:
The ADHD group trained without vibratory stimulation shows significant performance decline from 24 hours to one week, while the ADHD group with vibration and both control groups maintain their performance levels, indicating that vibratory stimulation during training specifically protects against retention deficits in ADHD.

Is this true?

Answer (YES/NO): NO